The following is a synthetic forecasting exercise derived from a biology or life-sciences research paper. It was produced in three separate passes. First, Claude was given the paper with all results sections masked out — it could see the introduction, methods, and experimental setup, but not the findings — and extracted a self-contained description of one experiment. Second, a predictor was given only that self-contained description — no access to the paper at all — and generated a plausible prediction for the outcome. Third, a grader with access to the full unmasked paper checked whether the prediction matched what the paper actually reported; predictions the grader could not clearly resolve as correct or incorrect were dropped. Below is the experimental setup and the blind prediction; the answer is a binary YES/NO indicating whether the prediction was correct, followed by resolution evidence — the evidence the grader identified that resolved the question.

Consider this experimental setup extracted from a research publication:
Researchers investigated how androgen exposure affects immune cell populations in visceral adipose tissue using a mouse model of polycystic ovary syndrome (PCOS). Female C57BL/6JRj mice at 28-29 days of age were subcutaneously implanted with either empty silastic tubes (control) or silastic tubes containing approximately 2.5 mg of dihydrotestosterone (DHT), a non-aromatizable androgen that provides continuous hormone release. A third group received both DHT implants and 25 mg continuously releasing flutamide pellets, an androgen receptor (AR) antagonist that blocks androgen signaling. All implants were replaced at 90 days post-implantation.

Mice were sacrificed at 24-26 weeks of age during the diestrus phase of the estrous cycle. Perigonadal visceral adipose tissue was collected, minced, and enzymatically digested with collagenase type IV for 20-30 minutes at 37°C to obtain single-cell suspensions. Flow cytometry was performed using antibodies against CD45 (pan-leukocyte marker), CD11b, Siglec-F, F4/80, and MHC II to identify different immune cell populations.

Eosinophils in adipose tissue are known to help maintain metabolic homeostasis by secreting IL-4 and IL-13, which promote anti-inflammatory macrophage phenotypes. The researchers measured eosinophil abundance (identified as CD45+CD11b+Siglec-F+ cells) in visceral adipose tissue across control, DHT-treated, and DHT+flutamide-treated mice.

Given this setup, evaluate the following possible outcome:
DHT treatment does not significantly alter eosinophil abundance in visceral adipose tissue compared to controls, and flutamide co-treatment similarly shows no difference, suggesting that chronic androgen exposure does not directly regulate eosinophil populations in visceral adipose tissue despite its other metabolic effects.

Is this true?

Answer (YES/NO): NO